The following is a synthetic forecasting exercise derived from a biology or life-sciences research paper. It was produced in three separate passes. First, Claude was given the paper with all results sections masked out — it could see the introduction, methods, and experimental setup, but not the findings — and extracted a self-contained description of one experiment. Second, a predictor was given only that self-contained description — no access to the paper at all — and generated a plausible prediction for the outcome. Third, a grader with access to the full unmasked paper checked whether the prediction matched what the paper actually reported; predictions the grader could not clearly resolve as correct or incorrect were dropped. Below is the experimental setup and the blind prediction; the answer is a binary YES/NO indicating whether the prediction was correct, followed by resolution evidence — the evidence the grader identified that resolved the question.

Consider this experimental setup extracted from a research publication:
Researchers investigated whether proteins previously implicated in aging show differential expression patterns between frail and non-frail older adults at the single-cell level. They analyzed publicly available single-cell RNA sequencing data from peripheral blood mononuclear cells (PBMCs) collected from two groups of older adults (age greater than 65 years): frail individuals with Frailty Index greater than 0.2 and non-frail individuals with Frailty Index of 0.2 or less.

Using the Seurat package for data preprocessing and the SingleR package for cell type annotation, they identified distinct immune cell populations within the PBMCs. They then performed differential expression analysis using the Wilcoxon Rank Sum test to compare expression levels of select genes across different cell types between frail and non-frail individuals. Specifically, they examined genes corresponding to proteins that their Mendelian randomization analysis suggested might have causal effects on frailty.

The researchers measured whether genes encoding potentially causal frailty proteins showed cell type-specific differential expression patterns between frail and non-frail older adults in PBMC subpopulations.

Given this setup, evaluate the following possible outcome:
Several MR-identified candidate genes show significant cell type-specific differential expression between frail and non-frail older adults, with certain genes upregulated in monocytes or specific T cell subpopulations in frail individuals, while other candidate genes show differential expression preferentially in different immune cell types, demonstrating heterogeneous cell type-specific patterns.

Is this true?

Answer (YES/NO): NO